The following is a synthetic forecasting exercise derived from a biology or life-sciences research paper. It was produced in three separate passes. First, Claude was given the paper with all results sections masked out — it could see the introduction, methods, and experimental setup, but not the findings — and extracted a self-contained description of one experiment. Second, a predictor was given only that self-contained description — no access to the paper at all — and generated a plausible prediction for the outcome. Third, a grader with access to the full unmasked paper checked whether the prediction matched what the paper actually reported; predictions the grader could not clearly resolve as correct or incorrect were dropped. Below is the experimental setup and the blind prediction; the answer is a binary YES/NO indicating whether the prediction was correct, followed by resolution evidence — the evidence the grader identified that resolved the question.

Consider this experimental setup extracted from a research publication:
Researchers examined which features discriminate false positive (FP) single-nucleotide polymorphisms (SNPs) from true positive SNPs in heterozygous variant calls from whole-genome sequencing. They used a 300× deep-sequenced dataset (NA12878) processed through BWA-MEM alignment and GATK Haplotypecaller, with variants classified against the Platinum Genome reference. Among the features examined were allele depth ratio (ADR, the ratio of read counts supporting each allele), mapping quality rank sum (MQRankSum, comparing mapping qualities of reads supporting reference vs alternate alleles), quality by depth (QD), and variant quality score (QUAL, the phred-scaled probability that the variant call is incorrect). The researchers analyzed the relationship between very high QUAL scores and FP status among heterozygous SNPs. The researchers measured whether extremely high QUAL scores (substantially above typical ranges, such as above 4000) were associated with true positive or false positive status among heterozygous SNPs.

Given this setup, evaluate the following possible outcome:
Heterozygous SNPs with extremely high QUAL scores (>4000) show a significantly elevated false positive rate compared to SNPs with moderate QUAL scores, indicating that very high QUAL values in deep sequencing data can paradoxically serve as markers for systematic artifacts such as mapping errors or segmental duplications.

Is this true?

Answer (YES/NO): YES